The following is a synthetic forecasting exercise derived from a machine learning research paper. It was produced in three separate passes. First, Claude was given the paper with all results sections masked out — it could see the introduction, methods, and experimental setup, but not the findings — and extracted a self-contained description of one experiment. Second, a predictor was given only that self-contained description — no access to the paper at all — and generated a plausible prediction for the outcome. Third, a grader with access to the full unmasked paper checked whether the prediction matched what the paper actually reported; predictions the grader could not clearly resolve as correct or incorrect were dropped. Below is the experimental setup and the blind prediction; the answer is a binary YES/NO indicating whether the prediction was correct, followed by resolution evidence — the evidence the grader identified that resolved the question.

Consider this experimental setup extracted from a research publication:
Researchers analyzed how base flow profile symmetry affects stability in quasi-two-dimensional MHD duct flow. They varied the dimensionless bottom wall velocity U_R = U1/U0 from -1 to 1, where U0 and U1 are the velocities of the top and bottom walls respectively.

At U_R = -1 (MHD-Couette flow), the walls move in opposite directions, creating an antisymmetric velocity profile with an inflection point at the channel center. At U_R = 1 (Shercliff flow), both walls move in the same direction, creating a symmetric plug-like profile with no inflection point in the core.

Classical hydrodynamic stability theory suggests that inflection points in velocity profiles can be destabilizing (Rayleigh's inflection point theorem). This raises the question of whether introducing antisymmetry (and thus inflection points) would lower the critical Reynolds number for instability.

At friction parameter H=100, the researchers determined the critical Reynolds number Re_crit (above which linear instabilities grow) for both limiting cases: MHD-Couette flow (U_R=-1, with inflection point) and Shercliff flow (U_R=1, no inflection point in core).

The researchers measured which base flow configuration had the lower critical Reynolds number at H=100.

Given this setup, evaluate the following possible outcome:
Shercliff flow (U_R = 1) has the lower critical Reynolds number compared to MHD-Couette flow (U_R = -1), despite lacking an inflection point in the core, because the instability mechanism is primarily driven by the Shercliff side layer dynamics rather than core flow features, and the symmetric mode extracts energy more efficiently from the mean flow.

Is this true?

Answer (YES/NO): YES